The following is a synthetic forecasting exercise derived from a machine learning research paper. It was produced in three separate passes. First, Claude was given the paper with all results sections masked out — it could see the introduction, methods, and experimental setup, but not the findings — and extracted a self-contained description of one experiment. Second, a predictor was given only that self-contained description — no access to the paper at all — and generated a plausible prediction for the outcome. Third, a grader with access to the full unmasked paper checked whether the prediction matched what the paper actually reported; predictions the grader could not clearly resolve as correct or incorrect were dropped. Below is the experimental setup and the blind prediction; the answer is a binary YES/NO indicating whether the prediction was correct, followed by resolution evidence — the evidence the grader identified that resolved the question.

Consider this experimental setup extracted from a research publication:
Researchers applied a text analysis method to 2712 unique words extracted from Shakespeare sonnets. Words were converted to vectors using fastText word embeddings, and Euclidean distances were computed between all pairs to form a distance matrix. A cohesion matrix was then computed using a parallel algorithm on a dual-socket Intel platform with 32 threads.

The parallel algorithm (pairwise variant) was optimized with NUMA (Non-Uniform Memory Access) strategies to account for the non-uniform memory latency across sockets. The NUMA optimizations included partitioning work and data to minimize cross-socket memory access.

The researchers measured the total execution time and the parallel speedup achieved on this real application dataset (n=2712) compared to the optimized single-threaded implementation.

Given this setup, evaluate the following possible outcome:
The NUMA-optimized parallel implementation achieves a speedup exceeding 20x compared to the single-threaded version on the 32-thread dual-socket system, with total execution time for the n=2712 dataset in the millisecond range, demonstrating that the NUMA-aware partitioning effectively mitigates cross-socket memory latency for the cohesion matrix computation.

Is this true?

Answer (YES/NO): NO